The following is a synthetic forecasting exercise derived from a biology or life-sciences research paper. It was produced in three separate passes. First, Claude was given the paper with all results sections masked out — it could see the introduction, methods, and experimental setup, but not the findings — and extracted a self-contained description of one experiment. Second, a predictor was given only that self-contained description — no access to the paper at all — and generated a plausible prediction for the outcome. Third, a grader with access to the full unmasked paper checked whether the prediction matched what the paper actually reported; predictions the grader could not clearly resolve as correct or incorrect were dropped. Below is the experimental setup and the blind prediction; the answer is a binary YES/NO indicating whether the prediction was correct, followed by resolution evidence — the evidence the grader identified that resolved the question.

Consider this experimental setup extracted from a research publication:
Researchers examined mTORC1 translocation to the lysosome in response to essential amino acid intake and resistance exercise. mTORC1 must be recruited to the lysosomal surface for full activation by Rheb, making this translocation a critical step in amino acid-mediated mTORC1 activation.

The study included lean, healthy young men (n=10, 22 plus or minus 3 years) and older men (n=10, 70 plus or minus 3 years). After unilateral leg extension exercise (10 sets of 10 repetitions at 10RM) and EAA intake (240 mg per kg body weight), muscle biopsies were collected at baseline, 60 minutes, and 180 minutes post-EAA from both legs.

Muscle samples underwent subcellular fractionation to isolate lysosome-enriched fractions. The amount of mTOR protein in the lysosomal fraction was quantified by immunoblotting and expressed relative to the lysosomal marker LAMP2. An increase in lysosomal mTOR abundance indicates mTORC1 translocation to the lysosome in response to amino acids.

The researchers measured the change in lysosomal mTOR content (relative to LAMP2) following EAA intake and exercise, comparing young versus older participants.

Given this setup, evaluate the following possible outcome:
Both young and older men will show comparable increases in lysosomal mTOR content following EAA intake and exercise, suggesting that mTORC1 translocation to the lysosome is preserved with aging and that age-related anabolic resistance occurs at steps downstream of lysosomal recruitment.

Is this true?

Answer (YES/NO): NO